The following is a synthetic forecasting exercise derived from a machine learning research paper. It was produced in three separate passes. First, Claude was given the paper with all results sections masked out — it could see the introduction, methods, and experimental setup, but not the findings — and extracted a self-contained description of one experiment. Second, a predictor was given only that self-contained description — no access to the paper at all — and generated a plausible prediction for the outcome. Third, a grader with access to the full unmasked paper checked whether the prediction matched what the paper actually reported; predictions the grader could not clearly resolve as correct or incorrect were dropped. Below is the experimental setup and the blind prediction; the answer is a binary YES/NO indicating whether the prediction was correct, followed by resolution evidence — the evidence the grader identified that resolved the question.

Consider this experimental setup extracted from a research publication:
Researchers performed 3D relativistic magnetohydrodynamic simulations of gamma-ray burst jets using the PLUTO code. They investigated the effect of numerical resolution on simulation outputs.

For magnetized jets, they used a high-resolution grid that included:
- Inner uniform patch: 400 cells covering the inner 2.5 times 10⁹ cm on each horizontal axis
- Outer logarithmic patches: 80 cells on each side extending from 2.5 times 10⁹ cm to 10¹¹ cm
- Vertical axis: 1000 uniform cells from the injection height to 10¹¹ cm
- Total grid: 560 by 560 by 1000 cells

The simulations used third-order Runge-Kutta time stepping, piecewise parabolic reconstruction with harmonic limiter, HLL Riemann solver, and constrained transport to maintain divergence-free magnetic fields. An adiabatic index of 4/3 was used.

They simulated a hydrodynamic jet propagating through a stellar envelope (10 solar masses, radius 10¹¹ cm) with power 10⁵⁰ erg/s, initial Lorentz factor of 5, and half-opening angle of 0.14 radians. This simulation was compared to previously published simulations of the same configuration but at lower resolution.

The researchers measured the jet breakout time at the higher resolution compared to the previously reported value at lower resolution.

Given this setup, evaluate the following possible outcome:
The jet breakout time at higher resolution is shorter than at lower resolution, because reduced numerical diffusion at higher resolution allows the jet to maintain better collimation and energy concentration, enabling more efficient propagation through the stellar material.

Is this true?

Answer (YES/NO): YES